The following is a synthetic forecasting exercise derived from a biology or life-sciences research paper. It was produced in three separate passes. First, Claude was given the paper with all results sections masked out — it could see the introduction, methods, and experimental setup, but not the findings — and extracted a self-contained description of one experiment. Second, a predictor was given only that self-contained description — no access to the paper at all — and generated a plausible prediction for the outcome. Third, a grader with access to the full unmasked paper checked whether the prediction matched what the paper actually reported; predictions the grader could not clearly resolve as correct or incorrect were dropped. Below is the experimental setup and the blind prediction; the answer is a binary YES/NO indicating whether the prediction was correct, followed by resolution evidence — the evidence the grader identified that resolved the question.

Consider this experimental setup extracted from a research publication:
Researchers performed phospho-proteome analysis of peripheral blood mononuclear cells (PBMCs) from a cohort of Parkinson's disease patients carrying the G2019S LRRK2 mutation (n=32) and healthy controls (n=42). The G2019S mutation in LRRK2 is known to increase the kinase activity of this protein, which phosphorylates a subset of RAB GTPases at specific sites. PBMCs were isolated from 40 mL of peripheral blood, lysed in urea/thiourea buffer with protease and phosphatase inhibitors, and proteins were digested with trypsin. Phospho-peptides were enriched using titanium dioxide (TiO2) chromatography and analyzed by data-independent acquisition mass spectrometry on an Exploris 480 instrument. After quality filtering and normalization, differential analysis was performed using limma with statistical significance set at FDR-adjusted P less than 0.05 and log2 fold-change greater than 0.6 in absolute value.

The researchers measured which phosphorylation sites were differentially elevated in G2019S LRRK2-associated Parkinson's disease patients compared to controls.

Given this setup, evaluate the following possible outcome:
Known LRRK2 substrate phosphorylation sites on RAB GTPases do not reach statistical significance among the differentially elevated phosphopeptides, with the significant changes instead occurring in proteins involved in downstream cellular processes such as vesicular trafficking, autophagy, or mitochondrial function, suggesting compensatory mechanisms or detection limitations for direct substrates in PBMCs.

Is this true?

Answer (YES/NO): NO